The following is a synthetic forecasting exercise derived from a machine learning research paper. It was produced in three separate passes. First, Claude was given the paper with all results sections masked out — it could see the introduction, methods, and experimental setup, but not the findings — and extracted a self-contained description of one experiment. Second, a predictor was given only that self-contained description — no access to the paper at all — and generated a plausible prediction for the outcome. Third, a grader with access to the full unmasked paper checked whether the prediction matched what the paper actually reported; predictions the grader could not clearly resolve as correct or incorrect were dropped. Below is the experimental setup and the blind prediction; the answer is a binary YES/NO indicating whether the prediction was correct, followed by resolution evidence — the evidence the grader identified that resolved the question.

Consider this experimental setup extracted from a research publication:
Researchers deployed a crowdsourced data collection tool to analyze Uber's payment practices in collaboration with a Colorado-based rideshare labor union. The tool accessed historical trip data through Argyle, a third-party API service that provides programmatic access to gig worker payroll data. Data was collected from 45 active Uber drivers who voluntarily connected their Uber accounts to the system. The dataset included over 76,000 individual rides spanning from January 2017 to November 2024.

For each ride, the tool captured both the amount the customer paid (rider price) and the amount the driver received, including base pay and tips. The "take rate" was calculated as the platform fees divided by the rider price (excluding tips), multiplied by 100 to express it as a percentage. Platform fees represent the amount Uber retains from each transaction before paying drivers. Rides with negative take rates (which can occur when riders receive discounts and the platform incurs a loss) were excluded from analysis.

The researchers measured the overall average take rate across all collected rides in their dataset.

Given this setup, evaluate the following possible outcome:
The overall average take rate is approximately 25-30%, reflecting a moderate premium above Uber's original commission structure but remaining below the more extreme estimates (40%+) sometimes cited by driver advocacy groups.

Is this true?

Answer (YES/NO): YES